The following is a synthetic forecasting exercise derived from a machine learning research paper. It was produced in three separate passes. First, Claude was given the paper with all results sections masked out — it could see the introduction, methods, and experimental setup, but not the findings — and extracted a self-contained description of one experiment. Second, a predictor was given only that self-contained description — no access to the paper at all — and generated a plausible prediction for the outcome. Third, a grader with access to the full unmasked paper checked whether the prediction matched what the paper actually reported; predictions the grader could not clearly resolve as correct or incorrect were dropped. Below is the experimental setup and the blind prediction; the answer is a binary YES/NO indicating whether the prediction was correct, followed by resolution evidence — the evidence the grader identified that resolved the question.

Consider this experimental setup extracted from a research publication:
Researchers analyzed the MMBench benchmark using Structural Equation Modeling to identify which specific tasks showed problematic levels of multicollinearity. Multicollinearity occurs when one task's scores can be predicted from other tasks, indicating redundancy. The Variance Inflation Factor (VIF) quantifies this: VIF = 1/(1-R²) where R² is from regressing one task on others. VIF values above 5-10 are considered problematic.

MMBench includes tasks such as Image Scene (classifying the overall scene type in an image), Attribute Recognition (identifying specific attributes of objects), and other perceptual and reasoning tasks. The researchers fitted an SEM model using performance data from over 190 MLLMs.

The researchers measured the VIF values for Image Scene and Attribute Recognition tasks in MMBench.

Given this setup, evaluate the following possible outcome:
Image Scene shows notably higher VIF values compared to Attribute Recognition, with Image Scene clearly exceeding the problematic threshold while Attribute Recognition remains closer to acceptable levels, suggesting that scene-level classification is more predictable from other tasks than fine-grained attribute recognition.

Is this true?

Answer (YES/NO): NO